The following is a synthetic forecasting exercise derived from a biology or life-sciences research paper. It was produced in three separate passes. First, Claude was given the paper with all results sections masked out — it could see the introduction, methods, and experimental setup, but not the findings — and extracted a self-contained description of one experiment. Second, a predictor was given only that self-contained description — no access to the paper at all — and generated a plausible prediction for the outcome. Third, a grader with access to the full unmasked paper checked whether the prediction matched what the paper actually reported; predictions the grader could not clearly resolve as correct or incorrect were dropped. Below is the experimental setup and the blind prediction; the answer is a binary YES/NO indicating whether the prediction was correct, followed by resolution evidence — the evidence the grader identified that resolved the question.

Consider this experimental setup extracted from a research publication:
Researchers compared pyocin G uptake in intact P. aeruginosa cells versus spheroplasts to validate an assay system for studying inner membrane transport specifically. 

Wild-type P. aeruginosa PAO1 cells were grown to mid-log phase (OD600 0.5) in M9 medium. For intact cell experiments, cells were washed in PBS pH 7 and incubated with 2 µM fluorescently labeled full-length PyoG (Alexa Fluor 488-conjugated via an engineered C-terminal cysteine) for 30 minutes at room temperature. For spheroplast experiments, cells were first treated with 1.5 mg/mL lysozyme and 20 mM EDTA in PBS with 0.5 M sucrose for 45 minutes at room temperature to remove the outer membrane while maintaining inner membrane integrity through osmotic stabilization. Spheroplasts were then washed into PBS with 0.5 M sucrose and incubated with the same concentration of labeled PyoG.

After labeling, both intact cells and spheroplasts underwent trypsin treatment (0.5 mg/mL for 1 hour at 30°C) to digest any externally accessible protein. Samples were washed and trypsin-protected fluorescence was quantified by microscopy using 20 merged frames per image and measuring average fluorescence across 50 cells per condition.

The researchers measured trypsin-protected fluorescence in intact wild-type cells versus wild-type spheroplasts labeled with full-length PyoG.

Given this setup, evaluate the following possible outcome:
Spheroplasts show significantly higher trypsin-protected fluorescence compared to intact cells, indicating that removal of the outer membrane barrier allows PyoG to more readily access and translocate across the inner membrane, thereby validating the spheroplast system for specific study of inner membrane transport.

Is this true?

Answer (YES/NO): NO